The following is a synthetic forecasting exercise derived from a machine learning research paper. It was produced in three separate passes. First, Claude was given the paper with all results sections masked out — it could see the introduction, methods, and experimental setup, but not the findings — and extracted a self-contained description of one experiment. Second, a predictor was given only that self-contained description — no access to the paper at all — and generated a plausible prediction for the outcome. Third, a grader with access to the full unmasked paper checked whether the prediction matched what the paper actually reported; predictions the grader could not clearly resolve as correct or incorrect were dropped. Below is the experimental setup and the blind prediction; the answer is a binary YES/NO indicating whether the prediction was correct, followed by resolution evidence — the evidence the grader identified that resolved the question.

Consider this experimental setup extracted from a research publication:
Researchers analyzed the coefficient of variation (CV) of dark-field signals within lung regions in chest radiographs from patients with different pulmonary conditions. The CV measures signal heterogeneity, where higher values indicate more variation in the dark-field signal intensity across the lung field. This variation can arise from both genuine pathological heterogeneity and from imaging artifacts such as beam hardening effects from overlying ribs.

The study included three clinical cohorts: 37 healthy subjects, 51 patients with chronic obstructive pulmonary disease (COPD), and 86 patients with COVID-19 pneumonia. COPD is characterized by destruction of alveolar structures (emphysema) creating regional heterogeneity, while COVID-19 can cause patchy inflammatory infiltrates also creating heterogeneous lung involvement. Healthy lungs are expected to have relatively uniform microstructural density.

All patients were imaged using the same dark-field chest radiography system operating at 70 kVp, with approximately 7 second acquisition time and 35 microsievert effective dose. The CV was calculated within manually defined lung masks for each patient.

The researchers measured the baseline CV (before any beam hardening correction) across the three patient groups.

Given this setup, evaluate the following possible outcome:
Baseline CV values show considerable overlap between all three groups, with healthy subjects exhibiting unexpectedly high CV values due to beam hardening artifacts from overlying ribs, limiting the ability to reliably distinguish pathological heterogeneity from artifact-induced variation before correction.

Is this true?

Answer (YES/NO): YES